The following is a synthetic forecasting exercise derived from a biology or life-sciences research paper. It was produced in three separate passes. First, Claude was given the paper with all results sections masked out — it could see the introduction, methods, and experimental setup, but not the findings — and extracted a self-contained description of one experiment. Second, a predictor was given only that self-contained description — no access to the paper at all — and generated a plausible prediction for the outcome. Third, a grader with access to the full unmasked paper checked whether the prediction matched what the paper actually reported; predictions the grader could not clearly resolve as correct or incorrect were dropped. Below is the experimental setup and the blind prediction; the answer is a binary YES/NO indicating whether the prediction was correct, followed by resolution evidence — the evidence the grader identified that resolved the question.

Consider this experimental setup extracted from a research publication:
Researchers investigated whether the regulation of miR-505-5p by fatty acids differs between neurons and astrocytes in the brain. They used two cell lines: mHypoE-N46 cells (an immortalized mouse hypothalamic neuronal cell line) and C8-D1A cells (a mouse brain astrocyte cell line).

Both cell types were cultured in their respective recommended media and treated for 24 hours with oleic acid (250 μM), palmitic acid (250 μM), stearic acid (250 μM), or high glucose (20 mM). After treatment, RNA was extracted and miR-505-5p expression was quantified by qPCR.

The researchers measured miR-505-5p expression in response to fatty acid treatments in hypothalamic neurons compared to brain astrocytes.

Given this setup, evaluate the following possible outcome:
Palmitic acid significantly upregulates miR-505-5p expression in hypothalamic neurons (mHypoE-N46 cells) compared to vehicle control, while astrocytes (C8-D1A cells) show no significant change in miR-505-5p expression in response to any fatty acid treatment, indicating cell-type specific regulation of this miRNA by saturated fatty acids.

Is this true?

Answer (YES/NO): NO